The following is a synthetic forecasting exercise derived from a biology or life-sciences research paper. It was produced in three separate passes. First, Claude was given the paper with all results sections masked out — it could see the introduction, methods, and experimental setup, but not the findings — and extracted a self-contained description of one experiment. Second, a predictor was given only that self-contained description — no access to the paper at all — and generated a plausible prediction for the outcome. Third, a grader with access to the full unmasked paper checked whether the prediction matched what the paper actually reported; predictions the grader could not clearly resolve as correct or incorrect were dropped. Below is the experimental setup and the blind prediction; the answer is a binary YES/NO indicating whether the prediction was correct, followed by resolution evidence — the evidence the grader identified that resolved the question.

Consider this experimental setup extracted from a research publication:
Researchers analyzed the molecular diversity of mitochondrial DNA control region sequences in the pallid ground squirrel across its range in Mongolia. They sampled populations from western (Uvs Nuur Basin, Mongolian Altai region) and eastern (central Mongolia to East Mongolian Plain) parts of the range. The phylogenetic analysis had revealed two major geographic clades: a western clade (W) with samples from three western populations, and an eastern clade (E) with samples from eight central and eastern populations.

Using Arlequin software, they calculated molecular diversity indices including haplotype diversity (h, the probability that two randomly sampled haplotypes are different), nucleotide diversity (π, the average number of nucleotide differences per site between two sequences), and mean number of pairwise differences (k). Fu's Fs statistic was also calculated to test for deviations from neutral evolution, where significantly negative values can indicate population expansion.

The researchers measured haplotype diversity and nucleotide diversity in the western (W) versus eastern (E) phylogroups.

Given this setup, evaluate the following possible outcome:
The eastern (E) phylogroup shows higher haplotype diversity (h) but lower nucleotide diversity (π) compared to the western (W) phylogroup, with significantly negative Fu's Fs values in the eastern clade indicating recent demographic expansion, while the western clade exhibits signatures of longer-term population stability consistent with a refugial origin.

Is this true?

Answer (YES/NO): NO